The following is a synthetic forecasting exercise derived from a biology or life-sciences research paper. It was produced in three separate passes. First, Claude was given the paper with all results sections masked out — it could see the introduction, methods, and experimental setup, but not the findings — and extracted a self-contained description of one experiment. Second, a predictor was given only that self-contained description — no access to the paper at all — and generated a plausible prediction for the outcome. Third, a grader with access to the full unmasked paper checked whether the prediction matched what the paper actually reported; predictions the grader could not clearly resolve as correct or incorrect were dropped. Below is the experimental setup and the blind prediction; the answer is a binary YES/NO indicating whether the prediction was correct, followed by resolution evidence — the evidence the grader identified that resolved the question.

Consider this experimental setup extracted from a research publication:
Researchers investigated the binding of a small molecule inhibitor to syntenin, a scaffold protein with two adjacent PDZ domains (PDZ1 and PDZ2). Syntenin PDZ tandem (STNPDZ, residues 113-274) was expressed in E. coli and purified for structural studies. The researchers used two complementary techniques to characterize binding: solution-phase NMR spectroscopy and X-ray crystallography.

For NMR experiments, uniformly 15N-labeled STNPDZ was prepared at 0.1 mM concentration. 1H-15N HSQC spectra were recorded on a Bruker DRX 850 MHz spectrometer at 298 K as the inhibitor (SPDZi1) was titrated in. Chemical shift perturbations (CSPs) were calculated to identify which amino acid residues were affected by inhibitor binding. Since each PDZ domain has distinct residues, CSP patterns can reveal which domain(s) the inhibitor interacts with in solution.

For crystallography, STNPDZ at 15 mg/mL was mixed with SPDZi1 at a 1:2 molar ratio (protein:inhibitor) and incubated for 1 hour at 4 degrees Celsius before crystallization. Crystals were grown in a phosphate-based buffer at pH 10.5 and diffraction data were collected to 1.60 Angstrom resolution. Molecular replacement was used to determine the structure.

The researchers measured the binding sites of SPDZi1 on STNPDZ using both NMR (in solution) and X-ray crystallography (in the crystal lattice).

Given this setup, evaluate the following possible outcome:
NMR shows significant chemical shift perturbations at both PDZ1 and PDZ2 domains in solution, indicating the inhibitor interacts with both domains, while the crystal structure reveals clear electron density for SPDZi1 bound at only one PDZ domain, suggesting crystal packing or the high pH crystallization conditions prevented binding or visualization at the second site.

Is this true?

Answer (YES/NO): YES